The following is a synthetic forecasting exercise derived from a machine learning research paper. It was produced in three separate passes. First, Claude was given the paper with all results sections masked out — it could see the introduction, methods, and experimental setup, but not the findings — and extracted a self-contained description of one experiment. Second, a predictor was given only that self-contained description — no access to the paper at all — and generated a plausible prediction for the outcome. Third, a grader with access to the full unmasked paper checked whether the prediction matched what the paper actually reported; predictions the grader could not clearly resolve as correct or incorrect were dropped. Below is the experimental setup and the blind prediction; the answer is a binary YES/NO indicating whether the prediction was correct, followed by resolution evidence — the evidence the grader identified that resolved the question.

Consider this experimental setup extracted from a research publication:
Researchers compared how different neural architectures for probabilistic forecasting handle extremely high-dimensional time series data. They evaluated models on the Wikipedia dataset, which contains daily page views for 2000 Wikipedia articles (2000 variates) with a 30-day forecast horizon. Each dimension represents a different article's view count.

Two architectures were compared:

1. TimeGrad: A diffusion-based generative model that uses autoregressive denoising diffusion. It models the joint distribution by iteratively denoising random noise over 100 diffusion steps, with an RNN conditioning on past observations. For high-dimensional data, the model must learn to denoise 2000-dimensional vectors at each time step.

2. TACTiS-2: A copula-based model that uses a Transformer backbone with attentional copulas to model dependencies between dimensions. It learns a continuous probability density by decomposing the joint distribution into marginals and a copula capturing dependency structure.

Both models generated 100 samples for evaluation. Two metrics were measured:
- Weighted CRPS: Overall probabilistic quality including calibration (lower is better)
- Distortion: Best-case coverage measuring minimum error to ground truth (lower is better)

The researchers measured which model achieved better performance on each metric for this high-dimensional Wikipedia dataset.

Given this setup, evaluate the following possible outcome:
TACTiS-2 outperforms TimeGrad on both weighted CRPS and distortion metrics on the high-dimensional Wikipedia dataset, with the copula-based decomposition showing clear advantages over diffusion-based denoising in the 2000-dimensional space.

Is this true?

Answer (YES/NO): YES